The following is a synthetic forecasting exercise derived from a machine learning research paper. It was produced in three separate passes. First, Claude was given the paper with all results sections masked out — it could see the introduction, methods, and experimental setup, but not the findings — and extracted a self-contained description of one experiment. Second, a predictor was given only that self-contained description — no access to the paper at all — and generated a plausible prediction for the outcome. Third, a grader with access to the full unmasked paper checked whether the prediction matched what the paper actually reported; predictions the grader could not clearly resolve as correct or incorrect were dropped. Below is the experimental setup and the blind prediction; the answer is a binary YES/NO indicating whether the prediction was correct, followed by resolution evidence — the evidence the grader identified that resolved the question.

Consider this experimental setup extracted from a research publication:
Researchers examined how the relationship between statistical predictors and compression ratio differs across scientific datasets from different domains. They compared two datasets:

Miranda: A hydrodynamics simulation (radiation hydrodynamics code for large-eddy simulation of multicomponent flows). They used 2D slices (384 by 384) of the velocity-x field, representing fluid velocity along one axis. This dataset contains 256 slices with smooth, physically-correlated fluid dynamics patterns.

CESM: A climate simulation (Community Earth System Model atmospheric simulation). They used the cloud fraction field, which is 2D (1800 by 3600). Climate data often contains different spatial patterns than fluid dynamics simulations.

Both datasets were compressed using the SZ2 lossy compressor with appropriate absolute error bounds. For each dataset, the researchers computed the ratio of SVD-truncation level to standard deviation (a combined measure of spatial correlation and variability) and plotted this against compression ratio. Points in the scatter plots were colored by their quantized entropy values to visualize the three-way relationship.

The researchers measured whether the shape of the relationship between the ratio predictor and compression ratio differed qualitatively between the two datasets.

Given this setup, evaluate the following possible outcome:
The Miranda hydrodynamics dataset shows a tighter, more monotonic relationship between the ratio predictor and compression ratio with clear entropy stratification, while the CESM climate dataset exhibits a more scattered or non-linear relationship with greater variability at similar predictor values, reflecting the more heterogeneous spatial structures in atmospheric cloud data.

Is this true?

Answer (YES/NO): NO